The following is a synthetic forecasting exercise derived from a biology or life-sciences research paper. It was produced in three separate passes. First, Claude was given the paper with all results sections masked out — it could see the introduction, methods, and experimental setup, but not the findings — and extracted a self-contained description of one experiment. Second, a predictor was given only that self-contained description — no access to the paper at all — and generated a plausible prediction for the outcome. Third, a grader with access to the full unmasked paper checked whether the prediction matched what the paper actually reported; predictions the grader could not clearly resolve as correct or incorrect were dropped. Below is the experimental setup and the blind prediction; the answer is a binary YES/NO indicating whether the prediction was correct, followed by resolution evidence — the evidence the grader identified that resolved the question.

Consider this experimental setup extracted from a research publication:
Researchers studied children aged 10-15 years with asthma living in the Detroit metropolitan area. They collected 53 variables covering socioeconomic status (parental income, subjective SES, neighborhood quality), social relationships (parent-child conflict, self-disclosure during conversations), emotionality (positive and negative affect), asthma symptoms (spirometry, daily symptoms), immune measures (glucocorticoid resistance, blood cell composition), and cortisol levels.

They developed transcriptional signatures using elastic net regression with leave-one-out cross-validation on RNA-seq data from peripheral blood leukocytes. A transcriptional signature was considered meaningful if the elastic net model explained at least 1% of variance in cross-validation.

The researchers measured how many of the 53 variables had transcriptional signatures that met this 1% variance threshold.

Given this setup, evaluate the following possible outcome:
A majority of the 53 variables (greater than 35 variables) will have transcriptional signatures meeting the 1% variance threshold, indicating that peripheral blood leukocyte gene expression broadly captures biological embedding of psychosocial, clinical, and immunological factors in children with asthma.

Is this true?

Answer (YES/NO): NO